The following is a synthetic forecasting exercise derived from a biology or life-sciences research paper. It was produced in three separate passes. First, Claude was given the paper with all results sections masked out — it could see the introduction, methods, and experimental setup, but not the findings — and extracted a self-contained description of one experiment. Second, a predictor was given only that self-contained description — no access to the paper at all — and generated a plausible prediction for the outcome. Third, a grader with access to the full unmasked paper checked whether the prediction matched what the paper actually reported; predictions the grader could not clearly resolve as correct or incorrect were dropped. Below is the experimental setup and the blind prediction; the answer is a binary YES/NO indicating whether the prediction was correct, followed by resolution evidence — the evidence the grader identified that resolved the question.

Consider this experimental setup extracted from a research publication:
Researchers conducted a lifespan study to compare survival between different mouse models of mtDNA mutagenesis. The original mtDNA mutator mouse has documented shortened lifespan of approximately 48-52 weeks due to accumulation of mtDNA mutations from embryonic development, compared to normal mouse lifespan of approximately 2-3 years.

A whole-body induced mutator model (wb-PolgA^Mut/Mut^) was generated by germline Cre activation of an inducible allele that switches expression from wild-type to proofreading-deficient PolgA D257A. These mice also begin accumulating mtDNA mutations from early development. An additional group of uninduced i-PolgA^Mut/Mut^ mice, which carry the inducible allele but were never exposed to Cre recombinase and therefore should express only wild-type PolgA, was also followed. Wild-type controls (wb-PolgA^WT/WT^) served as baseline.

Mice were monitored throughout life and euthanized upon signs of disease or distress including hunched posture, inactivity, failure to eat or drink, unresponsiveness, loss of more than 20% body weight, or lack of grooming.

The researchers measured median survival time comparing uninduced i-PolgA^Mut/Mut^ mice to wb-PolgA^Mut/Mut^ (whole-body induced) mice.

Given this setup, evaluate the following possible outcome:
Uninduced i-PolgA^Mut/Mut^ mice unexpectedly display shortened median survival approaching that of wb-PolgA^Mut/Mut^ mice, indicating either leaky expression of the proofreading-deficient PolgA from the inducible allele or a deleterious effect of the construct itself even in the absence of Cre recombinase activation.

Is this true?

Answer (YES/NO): NO